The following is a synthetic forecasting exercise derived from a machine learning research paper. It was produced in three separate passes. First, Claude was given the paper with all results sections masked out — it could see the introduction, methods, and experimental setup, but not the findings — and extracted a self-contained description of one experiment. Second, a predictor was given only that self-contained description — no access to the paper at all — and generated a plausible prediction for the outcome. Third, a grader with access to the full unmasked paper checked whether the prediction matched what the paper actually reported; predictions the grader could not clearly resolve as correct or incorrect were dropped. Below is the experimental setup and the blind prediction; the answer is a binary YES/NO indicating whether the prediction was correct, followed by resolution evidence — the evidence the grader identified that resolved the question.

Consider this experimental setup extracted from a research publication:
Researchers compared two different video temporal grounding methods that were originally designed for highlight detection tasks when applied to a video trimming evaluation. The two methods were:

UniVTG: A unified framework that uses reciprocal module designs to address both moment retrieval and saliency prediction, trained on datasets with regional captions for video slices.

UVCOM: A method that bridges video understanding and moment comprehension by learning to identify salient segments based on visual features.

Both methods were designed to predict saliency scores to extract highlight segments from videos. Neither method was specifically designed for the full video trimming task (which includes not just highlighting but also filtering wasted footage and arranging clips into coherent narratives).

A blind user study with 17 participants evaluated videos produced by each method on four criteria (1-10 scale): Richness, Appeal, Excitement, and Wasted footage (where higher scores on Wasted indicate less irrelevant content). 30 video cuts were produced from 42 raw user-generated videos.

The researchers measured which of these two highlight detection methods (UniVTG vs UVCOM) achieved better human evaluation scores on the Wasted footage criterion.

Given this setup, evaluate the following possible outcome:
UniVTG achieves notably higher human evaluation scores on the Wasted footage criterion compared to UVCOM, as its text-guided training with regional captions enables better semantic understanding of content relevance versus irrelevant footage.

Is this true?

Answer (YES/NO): NO